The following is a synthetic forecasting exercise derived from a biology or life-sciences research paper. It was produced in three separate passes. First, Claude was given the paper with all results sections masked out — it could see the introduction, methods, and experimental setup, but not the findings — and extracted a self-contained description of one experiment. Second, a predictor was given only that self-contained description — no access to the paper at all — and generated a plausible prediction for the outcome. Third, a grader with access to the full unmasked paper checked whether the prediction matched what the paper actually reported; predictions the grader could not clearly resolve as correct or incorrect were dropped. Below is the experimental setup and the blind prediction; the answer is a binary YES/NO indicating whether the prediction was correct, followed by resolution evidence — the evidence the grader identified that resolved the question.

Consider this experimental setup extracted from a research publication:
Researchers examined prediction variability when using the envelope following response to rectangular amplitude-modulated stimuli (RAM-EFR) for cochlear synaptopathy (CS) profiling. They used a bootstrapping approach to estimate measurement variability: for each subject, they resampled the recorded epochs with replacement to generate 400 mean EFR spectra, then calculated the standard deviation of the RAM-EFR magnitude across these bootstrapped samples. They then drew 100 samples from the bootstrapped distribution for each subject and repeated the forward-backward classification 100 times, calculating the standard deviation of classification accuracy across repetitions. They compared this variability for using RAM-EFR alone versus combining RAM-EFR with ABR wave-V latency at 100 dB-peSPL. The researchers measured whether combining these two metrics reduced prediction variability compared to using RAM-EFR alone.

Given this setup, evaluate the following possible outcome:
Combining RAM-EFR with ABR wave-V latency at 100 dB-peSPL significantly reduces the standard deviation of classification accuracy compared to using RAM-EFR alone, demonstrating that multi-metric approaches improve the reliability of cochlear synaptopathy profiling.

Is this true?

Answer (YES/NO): NO